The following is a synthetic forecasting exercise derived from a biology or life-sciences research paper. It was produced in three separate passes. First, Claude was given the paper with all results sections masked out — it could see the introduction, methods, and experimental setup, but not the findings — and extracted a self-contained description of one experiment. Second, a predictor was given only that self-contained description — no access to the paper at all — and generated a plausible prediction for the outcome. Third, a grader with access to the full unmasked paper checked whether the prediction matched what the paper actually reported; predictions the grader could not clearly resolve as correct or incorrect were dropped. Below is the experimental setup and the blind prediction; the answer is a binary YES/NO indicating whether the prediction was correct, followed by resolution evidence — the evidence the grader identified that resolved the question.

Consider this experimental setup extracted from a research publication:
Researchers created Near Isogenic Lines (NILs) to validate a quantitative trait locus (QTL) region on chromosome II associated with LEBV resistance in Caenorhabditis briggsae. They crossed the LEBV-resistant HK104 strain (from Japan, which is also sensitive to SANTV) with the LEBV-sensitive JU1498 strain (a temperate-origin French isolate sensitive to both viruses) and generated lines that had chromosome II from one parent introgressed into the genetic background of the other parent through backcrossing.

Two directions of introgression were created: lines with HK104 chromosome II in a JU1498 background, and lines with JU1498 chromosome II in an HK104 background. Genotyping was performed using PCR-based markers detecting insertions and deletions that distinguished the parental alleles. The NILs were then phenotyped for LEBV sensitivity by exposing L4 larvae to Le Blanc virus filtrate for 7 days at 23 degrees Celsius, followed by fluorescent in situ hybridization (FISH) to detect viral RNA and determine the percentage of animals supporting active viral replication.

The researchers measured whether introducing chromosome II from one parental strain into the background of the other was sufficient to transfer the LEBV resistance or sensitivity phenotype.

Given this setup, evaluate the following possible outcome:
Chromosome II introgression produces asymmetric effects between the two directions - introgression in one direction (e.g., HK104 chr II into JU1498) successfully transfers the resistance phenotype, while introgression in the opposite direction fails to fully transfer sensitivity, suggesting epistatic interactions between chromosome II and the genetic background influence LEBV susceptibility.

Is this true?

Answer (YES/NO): NO